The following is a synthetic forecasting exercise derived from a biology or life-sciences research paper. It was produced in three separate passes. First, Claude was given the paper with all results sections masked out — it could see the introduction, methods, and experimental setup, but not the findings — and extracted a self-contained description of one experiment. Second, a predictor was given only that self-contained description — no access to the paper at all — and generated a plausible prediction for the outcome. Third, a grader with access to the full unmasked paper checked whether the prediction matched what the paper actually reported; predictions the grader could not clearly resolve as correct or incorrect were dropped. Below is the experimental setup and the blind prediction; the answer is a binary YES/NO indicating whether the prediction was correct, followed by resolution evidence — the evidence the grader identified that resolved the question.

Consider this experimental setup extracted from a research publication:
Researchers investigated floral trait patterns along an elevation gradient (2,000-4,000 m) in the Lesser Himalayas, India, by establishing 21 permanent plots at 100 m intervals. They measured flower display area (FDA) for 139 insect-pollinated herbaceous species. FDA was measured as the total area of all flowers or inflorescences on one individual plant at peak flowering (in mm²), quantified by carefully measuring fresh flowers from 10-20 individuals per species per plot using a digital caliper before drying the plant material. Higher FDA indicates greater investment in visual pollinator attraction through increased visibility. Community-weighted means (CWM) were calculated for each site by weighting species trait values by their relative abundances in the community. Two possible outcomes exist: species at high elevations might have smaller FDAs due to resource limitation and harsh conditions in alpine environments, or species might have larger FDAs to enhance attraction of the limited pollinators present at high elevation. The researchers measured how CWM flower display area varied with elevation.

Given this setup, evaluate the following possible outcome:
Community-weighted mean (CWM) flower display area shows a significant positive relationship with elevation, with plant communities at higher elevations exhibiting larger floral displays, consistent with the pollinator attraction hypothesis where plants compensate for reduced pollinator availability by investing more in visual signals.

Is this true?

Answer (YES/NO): YES